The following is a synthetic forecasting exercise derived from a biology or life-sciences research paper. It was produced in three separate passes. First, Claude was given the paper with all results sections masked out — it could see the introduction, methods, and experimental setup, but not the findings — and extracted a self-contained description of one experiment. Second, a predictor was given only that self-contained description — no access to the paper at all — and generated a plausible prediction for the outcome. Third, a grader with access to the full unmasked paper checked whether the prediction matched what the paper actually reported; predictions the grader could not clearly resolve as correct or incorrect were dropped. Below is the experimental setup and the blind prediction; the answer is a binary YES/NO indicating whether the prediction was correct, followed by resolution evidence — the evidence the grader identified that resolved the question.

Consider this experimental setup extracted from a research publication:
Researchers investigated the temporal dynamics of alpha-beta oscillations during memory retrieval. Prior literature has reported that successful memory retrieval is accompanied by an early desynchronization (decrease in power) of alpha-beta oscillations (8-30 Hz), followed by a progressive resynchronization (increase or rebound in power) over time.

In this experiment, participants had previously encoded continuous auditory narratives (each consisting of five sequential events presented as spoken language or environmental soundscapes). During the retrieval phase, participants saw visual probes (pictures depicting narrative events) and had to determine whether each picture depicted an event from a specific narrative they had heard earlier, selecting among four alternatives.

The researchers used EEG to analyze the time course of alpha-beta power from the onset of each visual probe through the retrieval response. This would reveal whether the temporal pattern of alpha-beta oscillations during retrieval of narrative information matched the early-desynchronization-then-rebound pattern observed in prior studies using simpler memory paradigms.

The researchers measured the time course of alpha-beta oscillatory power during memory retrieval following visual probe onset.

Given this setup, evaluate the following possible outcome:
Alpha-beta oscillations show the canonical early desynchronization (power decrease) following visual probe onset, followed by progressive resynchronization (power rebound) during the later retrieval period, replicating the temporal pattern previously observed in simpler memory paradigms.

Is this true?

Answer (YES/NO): YES